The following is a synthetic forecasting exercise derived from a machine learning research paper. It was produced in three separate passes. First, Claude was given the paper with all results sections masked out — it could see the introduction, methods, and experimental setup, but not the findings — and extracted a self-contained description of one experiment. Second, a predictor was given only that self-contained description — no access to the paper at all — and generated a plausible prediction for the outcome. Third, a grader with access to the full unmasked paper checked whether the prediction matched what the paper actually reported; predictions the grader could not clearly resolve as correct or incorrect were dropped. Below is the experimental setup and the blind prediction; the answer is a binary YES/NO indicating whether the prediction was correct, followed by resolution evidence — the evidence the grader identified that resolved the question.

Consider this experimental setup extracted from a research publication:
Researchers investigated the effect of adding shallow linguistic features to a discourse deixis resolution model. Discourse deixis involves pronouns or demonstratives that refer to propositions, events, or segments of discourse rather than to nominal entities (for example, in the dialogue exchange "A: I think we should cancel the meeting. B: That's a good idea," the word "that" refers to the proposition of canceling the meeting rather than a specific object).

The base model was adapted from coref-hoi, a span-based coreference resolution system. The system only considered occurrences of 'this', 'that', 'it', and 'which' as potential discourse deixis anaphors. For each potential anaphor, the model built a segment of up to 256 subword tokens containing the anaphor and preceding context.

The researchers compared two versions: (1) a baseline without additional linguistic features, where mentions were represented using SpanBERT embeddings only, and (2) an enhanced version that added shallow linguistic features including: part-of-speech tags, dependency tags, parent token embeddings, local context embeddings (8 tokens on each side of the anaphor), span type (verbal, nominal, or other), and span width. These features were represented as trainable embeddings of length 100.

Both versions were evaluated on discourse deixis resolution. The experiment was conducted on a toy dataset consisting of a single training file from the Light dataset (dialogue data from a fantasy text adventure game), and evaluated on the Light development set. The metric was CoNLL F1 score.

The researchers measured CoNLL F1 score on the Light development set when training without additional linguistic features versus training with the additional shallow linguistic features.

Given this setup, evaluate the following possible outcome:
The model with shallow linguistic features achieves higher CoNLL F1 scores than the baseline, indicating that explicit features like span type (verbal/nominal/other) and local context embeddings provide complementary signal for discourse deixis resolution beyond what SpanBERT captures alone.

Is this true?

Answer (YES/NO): YES